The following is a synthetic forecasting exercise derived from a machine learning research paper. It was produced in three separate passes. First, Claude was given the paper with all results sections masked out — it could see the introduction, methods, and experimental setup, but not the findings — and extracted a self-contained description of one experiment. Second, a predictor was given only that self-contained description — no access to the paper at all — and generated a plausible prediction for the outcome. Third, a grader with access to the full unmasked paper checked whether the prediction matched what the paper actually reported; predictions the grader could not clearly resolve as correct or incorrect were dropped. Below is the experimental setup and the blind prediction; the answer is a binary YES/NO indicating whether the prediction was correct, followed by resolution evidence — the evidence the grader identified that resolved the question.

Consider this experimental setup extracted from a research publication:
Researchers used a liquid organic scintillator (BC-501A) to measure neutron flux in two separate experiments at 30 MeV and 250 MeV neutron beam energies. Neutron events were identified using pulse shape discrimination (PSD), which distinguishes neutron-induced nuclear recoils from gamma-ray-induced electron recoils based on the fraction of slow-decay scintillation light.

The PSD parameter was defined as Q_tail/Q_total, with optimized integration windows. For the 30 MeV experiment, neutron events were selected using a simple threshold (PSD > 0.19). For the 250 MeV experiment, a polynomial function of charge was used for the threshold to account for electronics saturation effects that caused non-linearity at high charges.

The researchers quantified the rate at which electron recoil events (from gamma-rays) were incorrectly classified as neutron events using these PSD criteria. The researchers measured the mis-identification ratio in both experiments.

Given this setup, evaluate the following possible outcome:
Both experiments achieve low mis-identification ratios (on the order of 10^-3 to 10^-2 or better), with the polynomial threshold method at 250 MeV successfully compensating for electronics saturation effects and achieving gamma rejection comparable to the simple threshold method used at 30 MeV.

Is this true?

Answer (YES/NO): YES